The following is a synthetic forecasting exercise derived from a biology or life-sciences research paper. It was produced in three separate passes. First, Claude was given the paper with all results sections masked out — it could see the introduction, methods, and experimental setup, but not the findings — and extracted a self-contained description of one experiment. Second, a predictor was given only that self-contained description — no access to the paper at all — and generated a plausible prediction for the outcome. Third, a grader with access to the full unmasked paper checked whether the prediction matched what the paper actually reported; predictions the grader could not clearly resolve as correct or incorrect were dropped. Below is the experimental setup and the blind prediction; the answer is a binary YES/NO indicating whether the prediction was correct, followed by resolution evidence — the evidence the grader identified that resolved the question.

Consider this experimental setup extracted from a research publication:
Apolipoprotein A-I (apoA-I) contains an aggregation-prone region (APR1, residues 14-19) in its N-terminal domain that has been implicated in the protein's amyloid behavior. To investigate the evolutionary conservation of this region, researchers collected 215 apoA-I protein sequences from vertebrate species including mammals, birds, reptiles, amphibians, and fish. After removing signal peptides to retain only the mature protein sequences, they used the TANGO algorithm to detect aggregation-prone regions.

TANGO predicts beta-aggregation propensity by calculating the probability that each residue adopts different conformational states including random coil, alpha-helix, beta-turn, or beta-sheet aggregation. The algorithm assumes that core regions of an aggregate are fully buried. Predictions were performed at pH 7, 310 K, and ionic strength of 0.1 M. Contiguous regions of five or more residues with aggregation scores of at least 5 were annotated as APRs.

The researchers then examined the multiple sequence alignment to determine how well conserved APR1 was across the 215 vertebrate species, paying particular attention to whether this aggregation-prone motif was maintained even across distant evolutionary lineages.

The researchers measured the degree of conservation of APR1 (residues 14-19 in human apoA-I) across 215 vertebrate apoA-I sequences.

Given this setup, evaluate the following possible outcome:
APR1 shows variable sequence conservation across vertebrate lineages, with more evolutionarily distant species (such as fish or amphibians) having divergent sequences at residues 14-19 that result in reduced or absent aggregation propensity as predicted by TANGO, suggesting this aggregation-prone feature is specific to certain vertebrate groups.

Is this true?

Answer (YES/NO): NO